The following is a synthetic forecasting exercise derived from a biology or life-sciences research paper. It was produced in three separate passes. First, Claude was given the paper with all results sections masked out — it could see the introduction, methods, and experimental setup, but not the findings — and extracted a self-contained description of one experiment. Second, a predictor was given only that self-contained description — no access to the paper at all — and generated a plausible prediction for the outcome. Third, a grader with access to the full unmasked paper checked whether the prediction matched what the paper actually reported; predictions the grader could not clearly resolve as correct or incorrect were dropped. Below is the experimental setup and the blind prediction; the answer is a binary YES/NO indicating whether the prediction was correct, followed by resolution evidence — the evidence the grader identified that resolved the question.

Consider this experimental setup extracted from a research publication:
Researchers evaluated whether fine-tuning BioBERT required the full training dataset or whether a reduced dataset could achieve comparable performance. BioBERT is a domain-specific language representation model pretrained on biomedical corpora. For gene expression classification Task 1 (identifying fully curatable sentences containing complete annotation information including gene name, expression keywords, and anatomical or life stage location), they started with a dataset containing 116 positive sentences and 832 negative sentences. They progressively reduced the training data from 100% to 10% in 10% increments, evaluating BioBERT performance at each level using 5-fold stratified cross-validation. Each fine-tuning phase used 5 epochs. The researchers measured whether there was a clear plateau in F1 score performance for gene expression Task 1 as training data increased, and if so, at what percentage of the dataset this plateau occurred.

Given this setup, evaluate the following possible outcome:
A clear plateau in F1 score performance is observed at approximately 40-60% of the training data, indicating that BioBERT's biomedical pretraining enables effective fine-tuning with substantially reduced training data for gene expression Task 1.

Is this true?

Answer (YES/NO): NO